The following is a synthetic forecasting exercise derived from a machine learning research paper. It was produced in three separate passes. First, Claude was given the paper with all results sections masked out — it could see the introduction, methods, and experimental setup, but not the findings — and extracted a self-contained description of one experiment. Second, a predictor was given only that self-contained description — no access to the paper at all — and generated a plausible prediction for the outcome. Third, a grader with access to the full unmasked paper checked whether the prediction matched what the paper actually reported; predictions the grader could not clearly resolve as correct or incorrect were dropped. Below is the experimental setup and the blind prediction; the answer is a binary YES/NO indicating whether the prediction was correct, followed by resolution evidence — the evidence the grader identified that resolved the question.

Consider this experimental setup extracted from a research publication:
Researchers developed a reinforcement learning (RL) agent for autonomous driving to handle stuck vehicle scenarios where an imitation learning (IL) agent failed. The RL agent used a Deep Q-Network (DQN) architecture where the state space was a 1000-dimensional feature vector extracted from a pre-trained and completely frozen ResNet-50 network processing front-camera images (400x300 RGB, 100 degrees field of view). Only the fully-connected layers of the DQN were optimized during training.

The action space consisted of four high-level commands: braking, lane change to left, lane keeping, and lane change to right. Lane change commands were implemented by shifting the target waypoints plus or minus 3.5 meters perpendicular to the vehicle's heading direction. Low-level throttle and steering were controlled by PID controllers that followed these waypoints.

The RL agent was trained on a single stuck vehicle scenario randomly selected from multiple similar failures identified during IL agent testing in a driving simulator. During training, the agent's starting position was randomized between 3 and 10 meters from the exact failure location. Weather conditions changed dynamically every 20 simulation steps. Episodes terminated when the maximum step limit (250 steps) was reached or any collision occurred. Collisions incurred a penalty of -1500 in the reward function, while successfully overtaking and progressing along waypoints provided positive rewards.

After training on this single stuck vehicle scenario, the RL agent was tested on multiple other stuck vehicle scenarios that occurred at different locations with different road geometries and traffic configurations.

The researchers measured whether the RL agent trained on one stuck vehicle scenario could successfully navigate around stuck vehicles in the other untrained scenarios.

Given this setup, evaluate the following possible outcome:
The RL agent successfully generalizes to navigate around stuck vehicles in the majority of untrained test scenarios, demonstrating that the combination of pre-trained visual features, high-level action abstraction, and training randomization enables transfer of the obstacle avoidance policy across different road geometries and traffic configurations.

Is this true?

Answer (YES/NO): YES